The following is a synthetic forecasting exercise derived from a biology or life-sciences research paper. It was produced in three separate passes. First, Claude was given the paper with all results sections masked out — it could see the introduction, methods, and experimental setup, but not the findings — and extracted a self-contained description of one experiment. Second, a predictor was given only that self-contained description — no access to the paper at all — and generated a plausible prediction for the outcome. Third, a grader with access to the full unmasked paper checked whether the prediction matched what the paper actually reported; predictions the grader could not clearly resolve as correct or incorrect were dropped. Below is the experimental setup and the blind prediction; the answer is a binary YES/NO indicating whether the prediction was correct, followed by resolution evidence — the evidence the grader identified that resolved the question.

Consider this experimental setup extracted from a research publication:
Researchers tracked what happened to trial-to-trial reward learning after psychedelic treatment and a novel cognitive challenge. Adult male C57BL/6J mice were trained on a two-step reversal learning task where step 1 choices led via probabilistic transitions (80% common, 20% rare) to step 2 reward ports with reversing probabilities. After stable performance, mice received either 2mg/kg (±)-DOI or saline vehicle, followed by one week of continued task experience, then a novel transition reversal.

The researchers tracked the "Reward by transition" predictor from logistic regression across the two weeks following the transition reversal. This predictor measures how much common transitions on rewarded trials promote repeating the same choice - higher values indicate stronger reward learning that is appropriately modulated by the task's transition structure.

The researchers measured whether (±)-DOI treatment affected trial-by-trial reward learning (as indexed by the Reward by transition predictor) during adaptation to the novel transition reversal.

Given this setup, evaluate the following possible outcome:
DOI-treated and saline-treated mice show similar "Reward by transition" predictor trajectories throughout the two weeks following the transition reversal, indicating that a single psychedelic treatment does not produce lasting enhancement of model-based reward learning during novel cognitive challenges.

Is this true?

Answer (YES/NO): NO